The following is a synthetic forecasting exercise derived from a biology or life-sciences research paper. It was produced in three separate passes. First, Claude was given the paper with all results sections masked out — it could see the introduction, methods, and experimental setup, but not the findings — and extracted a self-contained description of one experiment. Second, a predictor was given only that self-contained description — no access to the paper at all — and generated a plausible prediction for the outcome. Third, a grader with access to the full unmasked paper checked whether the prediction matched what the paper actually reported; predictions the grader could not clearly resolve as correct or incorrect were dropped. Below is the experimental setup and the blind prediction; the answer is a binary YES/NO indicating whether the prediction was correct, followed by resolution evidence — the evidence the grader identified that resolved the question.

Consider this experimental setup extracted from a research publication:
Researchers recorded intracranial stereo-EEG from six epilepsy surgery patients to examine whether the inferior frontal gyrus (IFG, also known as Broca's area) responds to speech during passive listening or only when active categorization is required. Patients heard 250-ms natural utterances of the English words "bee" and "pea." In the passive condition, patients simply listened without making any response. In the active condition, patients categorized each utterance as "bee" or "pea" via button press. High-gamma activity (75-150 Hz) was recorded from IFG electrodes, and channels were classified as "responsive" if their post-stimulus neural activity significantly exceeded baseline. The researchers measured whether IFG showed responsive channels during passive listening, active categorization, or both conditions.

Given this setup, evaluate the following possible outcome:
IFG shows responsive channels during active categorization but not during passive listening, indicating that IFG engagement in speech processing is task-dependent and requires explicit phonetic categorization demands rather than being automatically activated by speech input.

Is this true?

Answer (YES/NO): YES